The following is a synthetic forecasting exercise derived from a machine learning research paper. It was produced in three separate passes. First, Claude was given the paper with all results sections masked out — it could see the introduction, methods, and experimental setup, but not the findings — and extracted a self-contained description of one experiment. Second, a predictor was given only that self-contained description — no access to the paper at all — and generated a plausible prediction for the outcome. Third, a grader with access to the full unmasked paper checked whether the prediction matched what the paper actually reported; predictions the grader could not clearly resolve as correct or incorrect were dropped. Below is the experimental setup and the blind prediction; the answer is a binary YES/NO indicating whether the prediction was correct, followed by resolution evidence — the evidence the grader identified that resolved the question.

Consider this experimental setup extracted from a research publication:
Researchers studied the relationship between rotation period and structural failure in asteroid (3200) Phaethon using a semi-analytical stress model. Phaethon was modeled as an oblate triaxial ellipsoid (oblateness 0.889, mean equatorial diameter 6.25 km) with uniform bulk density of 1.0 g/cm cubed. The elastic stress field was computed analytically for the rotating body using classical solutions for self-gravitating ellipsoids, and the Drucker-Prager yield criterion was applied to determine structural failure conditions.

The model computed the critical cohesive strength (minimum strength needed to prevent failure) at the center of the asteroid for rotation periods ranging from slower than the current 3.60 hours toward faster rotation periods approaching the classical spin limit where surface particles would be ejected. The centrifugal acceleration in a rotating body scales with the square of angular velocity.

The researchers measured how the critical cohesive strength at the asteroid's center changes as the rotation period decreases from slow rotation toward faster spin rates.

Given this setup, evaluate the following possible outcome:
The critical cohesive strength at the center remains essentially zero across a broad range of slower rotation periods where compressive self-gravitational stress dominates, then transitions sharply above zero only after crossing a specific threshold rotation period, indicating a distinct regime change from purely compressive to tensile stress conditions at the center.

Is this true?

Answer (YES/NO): NO